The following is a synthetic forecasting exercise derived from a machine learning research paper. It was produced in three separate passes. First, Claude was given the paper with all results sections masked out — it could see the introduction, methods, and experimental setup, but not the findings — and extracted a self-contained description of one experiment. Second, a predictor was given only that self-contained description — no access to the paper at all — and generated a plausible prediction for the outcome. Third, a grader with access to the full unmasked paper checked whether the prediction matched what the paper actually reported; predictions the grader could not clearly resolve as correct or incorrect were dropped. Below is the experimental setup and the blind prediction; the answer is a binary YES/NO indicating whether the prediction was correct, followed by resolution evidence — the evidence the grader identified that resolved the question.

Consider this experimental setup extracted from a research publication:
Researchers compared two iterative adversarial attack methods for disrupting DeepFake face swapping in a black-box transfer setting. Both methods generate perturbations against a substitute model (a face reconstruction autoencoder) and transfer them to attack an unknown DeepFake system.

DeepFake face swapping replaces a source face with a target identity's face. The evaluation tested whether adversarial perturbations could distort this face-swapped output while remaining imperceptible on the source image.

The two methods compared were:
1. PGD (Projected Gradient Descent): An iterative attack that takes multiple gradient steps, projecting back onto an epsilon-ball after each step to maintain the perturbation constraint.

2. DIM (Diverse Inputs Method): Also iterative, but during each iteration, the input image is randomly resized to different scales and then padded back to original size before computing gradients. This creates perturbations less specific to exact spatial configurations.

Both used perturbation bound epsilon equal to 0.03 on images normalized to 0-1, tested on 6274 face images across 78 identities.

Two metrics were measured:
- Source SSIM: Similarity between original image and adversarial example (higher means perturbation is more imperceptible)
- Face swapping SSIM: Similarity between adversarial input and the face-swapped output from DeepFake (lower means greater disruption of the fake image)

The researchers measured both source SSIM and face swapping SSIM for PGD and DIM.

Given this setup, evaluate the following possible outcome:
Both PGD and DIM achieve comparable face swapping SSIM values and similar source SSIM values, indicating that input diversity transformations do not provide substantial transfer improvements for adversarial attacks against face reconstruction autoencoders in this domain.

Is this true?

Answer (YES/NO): NO